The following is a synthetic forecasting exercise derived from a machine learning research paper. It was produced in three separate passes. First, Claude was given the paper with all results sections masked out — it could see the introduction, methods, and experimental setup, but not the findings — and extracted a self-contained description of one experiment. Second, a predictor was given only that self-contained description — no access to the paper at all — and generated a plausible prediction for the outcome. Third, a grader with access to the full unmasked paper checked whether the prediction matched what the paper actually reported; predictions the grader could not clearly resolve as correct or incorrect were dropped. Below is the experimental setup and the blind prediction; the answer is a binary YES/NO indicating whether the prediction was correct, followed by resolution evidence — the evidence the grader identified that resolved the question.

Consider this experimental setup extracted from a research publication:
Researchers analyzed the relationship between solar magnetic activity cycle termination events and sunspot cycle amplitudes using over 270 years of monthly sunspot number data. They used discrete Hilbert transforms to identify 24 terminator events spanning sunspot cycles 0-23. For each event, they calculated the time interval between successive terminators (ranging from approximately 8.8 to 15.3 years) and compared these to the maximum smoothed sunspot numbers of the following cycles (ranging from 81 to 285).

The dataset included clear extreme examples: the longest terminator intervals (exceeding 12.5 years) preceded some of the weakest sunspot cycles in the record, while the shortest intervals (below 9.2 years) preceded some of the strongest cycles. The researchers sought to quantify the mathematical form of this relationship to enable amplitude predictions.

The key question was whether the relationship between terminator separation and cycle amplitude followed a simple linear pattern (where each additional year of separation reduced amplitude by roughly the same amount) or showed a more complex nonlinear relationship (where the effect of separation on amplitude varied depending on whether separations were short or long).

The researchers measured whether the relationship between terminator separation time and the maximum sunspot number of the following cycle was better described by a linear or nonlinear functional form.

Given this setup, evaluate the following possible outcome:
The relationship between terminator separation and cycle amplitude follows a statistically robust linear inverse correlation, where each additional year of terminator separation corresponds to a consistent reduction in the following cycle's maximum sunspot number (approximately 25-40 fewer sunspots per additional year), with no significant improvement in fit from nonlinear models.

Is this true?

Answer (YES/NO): YES